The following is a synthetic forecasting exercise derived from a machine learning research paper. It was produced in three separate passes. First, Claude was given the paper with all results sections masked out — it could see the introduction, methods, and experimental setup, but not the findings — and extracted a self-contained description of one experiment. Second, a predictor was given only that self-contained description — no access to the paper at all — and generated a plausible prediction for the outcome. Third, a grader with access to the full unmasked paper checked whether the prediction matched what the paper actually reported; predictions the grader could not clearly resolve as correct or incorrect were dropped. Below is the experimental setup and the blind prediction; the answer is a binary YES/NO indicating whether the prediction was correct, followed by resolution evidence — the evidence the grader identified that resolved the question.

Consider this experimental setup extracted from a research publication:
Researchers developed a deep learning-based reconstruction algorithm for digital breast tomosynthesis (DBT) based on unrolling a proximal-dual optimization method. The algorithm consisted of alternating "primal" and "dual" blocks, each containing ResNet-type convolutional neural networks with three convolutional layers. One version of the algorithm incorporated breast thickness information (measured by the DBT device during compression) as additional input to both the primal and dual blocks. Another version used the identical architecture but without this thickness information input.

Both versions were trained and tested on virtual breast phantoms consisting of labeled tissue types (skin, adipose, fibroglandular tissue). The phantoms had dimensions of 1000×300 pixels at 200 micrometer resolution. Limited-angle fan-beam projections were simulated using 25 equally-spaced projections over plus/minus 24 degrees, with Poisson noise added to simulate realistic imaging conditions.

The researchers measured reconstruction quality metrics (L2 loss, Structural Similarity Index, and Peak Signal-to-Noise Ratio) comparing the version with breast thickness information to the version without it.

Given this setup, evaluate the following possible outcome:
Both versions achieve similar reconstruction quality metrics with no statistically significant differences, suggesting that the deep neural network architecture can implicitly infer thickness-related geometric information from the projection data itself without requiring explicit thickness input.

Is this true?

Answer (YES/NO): NO